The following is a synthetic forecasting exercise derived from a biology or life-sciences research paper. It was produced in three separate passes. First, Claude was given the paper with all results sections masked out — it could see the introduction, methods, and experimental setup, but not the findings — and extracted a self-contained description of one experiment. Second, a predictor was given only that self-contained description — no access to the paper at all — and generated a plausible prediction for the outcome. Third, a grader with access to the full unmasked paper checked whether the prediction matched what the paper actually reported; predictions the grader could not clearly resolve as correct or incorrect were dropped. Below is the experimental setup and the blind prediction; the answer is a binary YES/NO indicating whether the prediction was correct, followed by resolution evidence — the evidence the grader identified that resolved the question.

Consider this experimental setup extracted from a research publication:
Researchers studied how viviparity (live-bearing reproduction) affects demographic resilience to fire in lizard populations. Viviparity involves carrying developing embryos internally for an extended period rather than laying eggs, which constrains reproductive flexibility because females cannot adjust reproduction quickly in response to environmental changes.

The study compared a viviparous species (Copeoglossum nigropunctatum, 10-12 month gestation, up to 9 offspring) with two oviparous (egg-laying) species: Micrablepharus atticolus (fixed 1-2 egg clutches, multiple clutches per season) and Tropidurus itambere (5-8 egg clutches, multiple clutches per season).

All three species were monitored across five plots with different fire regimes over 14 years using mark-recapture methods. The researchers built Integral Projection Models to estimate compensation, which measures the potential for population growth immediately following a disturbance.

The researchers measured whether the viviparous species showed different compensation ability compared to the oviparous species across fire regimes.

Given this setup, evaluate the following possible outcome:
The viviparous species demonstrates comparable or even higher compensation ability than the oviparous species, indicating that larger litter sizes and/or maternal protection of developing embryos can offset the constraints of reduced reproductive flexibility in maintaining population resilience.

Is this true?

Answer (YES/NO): YES